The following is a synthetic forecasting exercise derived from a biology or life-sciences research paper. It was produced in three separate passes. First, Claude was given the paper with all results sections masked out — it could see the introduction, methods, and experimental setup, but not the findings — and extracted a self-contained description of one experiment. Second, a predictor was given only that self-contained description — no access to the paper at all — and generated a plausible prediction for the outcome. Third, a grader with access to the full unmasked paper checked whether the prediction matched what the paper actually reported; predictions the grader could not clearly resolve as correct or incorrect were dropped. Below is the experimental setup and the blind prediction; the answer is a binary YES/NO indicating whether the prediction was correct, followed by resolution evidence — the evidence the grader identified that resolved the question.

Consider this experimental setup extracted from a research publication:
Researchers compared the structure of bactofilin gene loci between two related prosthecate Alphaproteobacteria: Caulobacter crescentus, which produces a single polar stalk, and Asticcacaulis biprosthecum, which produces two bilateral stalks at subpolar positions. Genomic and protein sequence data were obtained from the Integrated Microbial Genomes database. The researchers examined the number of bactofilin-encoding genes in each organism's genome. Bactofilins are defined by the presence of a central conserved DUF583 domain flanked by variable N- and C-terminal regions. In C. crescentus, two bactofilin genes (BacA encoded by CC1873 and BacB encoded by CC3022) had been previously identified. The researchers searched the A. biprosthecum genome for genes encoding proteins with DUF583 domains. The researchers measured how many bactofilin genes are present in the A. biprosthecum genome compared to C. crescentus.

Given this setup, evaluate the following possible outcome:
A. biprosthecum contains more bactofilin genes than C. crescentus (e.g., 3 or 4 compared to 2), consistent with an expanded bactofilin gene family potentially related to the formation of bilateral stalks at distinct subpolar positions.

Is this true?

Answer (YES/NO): NO